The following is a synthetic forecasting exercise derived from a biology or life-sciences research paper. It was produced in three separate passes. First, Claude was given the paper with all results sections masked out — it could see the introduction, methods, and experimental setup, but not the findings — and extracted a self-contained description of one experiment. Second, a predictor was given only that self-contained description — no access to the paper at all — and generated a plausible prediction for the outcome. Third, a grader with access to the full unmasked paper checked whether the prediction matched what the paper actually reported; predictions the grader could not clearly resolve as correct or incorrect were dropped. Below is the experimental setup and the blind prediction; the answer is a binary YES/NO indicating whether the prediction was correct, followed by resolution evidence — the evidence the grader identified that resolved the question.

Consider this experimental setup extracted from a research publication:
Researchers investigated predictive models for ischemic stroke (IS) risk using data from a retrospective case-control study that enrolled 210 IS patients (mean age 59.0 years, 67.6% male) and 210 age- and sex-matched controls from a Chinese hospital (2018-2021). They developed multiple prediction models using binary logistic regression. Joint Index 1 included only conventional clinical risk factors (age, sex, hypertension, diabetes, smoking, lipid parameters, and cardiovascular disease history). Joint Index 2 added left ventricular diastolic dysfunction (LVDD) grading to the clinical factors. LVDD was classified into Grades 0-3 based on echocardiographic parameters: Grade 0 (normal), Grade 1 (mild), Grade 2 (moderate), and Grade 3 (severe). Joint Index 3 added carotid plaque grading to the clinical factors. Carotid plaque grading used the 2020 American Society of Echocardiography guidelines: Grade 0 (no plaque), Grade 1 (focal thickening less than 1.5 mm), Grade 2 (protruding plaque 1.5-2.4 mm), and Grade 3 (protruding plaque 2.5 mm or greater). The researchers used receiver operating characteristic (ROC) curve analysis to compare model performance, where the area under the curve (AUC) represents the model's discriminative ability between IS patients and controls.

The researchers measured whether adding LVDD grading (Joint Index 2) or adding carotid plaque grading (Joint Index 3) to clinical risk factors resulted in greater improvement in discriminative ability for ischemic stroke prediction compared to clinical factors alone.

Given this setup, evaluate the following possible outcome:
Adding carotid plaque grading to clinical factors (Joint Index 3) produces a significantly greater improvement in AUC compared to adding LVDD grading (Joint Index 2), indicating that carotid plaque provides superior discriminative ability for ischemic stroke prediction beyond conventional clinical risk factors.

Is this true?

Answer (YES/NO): NO